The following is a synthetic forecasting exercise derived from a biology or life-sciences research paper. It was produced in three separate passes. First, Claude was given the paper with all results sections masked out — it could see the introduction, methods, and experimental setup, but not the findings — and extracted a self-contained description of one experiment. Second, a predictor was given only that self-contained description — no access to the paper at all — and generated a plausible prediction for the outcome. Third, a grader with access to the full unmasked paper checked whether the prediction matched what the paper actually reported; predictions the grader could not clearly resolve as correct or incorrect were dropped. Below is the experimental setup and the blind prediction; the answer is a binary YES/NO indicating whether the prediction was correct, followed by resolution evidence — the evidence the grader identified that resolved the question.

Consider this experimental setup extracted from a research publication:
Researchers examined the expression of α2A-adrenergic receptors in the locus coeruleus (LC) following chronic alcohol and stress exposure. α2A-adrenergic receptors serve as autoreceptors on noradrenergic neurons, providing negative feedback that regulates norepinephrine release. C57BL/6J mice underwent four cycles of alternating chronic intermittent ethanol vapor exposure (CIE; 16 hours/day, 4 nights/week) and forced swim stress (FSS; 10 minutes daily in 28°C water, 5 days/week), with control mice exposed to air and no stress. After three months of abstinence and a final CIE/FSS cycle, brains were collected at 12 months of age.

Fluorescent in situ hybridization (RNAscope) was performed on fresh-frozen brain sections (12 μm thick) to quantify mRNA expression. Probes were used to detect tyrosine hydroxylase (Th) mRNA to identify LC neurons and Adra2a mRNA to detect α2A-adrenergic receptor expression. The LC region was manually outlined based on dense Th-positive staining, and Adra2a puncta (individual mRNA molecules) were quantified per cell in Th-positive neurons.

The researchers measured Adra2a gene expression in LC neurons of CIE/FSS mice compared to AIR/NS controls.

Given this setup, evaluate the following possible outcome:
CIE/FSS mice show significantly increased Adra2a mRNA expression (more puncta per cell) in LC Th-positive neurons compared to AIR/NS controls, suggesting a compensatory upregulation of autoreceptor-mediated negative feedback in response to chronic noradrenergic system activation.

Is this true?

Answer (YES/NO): NO